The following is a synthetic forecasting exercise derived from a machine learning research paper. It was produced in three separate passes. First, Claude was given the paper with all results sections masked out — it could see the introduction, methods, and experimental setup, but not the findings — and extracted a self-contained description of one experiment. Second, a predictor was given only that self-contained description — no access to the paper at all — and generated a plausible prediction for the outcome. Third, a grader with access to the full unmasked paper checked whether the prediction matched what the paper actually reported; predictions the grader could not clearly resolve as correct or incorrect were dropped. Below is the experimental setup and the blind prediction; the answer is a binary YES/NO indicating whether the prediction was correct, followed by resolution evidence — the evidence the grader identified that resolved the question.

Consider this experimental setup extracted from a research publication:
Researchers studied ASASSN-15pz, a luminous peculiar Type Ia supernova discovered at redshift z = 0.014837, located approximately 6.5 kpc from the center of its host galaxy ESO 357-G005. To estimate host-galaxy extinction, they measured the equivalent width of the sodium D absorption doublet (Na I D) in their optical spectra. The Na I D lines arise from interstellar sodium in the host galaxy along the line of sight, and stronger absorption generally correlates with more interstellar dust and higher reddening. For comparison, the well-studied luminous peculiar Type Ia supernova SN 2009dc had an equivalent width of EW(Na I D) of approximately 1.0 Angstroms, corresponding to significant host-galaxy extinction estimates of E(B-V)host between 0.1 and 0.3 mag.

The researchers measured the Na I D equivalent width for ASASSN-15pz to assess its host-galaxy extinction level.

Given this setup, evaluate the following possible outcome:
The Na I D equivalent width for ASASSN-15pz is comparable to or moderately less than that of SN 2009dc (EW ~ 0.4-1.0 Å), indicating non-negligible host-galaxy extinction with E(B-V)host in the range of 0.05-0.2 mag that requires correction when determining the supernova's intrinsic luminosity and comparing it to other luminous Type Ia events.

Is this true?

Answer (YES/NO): NO